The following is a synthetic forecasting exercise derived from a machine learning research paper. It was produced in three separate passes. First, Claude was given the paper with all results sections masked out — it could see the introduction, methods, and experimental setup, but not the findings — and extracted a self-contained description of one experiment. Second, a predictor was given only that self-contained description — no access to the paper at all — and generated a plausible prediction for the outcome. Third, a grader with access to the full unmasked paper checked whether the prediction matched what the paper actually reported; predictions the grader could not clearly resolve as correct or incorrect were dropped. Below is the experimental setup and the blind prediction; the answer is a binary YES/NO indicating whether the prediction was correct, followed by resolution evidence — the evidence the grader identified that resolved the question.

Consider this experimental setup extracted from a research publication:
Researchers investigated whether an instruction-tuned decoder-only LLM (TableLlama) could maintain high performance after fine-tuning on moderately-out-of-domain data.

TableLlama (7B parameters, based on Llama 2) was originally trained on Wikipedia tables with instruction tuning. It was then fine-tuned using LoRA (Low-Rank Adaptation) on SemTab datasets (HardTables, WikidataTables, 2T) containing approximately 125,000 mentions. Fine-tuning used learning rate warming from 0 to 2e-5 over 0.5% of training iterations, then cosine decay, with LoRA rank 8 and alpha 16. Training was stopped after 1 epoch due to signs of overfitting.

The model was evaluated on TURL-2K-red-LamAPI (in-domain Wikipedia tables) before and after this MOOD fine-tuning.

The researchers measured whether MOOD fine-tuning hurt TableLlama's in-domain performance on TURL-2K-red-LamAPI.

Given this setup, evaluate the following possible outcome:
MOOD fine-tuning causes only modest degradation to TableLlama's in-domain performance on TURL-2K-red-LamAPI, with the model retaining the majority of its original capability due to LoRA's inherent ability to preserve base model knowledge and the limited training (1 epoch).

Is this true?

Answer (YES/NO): YES